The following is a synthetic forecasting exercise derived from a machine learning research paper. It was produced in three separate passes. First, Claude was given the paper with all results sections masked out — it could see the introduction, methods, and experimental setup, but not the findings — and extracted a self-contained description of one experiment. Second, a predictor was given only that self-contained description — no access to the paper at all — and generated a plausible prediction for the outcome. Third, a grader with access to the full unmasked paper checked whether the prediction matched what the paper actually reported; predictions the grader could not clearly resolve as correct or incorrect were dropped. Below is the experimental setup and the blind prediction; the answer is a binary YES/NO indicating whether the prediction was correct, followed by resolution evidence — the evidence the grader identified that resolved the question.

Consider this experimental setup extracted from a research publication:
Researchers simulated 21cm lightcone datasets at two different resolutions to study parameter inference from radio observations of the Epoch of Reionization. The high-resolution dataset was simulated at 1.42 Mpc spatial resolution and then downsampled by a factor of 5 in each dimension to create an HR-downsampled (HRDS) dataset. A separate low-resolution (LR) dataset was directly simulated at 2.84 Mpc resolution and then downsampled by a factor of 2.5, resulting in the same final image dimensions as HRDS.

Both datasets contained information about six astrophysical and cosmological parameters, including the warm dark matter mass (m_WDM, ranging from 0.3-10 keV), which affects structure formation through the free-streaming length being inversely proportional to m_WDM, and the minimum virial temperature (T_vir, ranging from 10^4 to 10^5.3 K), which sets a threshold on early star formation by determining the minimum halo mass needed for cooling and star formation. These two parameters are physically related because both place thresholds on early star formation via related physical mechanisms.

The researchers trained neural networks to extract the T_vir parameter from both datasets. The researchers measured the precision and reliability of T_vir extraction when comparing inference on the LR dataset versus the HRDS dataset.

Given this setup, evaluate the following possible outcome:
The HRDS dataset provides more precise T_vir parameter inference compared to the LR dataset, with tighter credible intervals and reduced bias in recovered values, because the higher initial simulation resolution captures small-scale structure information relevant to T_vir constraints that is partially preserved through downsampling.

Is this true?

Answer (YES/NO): NO